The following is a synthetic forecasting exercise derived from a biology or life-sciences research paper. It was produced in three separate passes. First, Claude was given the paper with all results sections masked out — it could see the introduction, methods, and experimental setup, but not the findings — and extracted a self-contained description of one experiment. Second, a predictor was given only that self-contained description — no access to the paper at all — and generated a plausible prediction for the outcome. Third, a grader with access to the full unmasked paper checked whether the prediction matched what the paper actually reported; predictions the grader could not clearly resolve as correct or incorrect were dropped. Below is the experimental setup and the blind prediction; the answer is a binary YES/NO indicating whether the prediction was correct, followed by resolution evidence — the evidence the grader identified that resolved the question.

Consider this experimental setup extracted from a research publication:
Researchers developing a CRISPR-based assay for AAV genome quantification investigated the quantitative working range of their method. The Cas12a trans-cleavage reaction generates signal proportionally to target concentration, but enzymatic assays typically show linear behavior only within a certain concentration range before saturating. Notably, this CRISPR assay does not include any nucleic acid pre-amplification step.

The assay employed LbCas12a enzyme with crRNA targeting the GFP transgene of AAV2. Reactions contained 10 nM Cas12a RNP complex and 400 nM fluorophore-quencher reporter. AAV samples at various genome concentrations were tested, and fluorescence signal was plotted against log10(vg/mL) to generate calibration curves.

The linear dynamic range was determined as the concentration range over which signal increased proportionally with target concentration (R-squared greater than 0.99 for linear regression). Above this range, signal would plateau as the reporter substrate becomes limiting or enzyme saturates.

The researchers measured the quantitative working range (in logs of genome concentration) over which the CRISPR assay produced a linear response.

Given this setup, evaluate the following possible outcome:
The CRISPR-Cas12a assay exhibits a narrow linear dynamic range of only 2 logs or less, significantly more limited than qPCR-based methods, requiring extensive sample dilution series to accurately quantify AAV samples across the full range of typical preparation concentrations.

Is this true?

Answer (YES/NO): YES